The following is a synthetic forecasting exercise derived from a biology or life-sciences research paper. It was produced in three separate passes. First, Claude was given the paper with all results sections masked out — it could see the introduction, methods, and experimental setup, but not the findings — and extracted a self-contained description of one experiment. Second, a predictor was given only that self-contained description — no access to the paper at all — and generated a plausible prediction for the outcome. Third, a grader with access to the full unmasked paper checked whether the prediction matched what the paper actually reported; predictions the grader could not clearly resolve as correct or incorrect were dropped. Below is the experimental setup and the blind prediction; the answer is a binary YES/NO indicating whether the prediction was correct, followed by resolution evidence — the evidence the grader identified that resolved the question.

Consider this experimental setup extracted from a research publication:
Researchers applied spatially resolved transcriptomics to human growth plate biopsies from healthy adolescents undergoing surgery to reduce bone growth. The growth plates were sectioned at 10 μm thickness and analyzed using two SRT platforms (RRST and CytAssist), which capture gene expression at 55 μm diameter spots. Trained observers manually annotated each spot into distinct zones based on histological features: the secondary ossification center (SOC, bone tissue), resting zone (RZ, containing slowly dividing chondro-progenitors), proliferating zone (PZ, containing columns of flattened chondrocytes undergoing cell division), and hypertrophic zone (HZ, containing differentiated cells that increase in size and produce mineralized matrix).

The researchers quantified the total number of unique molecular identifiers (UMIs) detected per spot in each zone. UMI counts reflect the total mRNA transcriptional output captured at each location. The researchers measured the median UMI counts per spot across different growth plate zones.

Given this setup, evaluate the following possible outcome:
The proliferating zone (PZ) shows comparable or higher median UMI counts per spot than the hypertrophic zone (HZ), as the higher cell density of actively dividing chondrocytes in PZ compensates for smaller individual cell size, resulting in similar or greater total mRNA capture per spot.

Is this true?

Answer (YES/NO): NO